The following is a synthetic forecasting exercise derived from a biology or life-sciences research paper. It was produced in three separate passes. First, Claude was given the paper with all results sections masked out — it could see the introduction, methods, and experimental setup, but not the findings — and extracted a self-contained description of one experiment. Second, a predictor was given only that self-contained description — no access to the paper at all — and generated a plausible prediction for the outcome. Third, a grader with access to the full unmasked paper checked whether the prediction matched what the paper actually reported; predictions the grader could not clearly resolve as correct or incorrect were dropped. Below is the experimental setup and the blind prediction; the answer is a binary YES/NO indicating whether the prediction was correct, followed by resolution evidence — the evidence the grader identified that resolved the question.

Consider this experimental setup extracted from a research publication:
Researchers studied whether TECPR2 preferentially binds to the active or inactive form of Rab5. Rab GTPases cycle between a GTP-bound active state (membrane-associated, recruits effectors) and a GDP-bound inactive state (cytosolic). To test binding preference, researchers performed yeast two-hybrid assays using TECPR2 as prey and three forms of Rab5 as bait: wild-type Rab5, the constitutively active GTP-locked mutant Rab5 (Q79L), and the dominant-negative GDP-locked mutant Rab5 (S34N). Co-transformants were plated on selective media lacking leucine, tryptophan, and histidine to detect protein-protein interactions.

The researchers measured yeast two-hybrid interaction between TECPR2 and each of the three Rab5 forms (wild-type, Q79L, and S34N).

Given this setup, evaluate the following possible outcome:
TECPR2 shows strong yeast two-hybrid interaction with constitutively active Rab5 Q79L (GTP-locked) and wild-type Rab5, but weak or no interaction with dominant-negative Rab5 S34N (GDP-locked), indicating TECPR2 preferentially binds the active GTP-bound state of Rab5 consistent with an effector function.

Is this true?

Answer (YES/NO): YES